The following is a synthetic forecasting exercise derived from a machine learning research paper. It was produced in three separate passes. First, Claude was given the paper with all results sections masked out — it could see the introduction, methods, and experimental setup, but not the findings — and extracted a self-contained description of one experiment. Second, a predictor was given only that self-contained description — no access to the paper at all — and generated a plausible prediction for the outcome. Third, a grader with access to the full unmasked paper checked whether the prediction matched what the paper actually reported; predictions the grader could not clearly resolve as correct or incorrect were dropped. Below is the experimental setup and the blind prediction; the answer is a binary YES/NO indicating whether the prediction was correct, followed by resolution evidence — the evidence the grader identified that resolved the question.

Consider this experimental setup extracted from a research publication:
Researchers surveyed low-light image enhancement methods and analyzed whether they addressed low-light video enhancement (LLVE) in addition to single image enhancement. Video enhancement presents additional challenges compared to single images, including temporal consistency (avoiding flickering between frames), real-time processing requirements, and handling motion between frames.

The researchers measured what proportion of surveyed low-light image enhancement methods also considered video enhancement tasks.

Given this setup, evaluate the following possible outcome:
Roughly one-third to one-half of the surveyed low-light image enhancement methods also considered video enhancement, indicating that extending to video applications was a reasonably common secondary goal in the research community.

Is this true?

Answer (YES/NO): NO